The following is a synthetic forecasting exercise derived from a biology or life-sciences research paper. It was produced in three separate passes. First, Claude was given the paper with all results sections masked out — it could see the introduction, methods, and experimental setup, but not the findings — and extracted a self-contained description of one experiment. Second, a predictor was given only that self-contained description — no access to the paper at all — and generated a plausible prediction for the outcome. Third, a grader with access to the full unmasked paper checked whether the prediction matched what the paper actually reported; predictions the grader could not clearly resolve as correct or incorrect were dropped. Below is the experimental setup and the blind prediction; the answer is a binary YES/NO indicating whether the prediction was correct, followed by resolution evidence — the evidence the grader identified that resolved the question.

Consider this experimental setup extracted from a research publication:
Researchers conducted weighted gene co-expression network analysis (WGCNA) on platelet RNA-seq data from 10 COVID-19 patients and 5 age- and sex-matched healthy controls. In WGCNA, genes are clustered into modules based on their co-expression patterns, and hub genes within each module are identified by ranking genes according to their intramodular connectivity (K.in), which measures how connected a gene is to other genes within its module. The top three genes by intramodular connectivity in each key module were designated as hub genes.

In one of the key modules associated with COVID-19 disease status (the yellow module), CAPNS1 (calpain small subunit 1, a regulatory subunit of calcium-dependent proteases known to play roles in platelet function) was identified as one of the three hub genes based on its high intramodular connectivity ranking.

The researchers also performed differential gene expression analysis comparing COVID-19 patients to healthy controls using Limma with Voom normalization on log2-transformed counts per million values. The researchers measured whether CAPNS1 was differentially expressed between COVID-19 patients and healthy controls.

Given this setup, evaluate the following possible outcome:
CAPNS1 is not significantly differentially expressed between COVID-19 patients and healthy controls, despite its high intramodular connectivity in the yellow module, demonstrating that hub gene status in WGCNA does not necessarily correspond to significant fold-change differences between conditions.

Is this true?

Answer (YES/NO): YES